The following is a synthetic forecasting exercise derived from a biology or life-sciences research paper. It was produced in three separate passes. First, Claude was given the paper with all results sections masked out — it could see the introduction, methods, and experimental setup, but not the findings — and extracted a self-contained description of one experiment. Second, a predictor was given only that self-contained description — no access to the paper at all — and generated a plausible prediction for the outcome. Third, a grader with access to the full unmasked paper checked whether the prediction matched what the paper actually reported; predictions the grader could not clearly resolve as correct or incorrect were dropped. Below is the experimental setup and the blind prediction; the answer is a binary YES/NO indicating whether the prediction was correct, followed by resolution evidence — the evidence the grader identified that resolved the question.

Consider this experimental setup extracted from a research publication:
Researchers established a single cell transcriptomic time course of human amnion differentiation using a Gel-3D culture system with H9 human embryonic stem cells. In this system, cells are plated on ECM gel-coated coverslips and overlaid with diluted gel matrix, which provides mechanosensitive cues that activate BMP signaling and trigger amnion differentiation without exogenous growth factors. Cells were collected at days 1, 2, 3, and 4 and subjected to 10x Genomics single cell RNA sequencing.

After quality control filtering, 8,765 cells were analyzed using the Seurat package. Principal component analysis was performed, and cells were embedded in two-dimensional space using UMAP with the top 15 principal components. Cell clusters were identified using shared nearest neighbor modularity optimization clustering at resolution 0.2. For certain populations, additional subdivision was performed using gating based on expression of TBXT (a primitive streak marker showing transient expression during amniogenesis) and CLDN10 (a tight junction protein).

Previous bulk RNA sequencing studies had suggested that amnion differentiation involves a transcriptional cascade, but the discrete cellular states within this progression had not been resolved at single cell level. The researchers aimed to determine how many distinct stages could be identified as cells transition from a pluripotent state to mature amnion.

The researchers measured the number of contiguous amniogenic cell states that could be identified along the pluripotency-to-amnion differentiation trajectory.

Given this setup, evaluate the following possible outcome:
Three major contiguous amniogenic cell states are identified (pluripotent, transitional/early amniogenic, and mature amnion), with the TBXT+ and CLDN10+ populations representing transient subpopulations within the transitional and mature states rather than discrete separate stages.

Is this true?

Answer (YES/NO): NO